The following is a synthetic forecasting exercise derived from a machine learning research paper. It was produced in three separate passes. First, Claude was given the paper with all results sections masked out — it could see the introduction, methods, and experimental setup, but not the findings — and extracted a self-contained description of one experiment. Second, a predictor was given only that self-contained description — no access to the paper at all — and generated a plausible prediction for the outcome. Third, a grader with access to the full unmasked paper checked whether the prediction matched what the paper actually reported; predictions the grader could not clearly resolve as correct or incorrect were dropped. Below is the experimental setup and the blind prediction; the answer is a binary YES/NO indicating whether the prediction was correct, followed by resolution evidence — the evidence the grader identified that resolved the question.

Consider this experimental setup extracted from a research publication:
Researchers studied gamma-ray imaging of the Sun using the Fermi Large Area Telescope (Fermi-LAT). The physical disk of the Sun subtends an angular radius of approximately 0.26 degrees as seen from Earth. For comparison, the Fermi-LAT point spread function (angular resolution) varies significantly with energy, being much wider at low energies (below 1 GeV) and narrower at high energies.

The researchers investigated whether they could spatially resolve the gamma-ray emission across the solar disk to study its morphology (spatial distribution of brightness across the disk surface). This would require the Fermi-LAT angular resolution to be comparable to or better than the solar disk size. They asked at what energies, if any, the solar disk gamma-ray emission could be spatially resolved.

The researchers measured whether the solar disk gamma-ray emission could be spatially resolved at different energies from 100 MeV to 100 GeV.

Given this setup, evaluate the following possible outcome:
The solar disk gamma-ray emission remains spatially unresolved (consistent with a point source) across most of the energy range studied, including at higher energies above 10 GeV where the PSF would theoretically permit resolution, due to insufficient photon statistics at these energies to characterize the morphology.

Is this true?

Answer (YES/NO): NO